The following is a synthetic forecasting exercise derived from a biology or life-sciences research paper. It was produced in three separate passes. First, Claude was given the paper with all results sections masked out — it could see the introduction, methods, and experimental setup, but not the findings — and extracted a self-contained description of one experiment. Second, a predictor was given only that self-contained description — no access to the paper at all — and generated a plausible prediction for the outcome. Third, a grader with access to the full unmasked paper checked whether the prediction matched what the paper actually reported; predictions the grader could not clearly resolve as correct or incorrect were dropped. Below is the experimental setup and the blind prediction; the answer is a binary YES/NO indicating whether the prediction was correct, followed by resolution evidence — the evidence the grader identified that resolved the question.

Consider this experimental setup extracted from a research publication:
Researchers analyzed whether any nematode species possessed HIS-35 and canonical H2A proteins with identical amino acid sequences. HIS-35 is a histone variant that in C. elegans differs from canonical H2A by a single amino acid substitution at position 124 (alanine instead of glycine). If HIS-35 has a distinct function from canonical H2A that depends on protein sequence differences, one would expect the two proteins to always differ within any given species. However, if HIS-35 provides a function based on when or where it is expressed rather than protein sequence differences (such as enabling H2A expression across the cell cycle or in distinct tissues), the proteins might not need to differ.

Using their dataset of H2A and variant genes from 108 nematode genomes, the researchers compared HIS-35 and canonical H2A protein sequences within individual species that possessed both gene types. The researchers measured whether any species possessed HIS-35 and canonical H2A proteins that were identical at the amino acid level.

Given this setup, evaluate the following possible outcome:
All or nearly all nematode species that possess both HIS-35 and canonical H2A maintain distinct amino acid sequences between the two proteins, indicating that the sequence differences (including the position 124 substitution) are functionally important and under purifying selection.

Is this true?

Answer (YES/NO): NO